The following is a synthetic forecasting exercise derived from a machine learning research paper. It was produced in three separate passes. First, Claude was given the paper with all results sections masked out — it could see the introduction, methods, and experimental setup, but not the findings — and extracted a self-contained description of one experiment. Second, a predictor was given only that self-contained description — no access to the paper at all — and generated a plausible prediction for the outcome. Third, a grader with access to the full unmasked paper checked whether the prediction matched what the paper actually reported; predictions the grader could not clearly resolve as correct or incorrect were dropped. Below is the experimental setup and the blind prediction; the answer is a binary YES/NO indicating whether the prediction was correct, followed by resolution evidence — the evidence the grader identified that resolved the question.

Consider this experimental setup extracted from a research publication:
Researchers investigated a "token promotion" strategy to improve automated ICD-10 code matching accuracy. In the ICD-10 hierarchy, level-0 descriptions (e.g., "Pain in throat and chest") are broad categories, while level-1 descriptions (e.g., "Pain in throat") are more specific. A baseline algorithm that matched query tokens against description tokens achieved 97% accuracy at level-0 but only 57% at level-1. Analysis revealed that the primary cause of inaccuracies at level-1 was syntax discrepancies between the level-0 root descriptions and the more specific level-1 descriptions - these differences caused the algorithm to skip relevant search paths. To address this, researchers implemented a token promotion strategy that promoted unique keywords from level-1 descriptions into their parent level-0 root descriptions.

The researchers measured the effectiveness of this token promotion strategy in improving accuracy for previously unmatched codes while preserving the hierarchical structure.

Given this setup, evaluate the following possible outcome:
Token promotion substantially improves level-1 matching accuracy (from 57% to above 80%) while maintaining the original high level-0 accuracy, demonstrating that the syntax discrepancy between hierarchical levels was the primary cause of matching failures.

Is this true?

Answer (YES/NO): NO